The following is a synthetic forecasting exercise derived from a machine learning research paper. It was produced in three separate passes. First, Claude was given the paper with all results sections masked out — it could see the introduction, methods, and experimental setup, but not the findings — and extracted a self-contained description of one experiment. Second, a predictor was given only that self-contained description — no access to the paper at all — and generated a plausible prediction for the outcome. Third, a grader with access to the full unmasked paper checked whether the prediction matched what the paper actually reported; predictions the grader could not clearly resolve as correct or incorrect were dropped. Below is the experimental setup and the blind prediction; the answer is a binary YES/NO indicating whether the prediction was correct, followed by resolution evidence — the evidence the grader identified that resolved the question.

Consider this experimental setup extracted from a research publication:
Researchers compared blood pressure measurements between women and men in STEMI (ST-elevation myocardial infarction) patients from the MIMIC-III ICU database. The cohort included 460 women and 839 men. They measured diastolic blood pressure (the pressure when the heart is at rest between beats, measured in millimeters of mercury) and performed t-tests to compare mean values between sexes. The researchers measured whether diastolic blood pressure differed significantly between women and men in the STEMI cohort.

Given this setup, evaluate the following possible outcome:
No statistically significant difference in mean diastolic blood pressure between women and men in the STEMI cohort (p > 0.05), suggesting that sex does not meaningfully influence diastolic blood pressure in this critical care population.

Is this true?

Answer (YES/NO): NO